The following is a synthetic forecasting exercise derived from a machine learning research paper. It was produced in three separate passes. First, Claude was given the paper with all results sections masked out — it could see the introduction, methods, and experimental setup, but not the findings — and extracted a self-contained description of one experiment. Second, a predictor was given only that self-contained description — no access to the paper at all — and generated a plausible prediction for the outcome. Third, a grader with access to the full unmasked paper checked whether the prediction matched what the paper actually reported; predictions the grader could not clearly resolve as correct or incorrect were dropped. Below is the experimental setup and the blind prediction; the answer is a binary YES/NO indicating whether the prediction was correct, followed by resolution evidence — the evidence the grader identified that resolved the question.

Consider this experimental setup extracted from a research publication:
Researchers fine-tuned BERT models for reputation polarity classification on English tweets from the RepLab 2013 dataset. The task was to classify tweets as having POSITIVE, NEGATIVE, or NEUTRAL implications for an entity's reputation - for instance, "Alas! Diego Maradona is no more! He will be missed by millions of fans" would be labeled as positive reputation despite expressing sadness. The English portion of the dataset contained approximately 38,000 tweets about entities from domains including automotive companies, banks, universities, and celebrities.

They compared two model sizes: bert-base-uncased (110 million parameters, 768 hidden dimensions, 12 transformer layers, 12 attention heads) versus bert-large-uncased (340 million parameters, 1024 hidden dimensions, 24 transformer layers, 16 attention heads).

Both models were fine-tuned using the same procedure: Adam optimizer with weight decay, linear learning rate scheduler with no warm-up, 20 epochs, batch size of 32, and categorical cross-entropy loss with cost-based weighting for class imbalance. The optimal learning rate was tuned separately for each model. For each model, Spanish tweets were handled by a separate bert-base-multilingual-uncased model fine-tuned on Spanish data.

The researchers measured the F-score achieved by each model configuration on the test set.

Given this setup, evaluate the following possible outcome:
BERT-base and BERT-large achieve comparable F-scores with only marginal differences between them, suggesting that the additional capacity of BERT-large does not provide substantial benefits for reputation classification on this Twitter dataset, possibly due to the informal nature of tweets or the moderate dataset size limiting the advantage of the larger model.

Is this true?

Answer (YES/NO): YES